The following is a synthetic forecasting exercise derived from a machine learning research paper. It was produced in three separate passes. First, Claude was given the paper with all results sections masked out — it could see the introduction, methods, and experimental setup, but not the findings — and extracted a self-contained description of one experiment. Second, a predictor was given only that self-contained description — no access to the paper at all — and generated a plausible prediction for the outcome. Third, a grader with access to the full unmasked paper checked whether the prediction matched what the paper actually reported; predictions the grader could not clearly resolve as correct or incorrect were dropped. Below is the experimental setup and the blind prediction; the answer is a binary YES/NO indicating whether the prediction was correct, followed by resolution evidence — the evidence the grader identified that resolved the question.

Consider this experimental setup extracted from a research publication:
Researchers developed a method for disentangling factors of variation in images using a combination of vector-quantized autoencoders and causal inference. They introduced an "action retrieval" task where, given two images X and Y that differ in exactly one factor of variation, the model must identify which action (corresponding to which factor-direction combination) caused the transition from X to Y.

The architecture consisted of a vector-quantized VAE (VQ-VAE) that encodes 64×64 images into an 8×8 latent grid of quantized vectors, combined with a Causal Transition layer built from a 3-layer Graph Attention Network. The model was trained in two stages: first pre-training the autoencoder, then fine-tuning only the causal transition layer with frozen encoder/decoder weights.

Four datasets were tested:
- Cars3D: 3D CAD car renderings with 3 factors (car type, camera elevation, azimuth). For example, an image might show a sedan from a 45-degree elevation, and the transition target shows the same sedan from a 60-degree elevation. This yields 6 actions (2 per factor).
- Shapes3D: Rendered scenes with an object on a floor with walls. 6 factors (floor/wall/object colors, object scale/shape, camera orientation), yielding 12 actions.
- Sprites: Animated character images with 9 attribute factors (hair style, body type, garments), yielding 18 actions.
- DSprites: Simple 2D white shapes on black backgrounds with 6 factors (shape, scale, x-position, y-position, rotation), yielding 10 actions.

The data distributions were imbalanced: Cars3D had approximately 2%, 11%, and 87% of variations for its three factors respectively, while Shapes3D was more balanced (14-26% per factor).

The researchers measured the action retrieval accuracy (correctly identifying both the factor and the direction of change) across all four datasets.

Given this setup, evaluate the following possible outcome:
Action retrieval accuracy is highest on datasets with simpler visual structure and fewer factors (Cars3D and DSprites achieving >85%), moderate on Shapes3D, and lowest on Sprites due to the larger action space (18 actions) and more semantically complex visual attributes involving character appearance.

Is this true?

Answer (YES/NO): NO